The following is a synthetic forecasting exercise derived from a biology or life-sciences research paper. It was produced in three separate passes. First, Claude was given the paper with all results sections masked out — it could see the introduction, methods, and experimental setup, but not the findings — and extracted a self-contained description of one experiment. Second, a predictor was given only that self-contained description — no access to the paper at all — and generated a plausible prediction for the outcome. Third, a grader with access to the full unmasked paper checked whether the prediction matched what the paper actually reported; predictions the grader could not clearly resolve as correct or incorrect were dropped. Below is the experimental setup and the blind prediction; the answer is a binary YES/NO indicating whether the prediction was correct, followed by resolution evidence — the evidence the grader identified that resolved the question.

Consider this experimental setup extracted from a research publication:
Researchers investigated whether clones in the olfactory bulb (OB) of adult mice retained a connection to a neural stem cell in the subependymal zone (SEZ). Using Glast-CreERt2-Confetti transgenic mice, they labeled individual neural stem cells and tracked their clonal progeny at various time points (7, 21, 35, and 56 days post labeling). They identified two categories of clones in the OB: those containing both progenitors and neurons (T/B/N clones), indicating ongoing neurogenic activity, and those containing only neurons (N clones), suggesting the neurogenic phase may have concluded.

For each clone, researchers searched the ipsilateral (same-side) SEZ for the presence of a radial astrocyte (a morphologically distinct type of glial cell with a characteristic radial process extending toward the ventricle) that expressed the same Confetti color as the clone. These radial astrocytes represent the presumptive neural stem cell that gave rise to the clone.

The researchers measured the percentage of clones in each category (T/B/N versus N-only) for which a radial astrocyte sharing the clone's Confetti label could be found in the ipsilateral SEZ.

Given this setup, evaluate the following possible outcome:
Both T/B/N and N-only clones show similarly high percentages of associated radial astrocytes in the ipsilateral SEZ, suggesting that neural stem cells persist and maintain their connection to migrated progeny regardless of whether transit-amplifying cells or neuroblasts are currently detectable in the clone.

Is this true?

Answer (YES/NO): NO